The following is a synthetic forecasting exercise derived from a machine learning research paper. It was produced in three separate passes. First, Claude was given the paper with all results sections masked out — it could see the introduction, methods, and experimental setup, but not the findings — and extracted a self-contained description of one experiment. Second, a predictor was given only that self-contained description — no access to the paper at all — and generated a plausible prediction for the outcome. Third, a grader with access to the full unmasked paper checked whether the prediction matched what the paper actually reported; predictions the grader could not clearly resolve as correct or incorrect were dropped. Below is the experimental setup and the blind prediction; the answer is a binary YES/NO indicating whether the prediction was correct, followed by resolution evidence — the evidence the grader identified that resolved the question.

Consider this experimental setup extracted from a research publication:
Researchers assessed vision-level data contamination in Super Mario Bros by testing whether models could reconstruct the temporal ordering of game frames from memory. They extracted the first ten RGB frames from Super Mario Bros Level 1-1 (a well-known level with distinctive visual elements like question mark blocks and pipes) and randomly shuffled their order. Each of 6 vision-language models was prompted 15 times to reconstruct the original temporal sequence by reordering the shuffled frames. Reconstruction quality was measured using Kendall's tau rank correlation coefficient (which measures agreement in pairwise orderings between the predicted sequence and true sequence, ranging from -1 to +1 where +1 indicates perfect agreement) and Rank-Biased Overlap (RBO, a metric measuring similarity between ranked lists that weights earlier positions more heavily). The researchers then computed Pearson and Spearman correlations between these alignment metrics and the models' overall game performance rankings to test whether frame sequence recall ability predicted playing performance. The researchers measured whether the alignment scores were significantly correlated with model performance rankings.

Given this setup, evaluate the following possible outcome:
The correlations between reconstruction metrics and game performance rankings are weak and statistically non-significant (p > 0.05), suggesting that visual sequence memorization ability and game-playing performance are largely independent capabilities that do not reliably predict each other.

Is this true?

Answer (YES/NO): NO